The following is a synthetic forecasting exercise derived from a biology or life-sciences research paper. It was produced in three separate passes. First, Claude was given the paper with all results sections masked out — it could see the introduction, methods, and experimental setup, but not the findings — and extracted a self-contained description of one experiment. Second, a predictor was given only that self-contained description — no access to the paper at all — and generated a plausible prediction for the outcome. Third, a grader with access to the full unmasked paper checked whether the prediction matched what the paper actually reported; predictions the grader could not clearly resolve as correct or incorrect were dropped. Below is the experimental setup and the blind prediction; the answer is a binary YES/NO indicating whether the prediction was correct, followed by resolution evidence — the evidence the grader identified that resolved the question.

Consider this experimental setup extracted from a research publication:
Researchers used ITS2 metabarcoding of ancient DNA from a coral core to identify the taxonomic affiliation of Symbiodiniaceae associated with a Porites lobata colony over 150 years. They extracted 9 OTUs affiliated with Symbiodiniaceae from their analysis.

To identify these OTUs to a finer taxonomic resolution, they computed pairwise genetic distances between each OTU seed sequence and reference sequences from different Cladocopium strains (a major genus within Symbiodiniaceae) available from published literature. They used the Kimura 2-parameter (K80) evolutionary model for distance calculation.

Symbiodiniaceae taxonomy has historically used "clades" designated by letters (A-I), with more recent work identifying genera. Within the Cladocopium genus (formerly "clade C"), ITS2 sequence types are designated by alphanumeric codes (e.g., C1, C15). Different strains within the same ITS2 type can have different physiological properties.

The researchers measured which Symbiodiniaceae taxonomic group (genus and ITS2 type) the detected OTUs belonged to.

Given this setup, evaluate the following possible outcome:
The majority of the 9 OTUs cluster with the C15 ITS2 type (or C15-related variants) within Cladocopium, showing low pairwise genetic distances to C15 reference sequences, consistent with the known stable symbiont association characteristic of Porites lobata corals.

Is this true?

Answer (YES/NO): YES